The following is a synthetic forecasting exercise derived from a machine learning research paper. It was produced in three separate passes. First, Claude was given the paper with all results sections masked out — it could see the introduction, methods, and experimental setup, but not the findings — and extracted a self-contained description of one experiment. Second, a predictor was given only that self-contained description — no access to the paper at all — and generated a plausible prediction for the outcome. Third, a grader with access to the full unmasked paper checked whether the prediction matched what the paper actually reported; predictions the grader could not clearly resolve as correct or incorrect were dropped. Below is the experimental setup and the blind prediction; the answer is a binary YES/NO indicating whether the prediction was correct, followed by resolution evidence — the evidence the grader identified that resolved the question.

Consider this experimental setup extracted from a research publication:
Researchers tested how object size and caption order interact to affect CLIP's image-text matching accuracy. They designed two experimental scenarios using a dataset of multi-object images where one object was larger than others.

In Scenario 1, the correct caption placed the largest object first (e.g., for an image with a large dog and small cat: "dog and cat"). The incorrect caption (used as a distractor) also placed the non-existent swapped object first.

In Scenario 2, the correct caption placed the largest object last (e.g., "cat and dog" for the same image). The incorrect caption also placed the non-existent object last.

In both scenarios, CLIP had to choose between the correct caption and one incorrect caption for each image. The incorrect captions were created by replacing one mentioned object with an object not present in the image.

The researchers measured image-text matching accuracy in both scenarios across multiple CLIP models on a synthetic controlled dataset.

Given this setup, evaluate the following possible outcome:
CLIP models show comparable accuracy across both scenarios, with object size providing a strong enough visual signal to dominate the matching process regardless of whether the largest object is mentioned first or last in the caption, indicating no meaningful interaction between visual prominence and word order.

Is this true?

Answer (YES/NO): NO